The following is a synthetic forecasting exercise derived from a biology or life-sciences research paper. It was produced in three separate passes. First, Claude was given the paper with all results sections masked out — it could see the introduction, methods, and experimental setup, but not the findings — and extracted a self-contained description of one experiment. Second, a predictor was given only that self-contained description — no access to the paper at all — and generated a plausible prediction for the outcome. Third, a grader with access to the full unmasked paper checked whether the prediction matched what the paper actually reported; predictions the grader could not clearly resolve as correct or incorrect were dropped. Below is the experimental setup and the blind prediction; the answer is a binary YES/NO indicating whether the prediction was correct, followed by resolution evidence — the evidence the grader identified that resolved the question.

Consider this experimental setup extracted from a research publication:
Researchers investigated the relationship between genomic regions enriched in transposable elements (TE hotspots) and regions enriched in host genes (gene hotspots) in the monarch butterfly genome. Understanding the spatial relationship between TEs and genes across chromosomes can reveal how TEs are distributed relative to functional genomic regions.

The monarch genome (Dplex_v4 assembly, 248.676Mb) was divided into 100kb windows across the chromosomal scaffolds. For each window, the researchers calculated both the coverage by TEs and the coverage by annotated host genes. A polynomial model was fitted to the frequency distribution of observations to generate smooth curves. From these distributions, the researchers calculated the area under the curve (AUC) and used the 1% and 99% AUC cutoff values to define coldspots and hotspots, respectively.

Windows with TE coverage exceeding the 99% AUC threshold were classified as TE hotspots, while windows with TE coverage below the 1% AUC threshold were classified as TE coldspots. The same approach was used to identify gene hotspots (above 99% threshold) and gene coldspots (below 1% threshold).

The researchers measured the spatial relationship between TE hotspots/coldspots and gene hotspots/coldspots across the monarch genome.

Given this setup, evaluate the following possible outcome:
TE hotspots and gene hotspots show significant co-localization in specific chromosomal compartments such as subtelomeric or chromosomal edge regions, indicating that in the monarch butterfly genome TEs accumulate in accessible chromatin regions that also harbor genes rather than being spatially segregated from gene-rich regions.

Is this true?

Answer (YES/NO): NO